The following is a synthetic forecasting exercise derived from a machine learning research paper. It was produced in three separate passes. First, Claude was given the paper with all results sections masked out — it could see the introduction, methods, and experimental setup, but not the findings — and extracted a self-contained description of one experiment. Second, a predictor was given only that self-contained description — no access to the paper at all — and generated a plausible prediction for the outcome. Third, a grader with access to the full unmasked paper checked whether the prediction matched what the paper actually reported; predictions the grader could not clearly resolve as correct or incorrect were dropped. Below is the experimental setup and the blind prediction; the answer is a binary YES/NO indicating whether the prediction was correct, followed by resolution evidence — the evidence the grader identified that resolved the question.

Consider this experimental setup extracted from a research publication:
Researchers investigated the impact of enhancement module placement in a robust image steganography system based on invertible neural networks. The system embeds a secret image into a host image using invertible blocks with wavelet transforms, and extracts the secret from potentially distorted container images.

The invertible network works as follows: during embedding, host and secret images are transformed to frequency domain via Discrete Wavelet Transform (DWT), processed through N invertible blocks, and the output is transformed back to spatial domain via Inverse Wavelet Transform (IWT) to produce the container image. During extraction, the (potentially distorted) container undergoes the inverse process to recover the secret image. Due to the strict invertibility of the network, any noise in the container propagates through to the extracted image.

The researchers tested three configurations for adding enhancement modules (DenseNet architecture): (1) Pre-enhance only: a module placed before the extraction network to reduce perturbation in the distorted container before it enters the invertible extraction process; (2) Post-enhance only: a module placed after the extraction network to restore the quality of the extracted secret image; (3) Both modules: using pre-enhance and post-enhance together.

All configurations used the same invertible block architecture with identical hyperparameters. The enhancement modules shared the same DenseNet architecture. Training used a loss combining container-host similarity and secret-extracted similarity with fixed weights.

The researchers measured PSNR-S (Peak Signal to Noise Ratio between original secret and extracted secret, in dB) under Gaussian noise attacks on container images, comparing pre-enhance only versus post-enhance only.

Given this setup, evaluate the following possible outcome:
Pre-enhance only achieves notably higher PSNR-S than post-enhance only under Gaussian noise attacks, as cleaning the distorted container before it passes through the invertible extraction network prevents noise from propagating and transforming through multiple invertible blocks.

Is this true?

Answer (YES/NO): NO